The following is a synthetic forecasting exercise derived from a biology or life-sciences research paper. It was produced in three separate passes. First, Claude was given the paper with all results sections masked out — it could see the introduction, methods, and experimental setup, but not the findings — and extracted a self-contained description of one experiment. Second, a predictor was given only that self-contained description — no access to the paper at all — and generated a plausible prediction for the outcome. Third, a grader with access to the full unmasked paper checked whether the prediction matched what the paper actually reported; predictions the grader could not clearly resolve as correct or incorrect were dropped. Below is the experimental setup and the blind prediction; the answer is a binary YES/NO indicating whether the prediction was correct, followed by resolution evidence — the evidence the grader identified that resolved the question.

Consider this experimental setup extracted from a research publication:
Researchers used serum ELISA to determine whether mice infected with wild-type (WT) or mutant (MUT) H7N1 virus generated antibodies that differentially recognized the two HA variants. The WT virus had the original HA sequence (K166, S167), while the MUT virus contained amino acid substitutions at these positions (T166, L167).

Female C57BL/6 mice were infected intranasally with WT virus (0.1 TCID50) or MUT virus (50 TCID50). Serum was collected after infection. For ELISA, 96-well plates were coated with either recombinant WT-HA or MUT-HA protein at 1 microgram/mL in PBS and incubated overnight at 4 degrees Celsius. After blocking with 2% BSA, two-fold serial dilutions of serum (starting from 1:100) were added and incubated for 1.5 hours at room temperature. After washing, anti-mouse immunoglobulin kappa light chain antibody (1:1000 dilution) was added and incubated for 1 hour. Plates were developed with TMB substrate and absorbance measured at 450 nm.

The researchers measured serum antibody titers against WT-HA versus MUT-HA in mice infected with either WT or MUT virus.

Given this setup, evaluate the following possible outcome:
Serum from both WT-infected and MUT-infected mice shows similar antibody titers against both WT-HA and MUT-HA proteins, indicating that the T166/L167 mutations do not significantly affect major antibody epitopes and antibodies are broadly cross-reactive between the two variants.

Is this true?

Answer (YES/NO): NO